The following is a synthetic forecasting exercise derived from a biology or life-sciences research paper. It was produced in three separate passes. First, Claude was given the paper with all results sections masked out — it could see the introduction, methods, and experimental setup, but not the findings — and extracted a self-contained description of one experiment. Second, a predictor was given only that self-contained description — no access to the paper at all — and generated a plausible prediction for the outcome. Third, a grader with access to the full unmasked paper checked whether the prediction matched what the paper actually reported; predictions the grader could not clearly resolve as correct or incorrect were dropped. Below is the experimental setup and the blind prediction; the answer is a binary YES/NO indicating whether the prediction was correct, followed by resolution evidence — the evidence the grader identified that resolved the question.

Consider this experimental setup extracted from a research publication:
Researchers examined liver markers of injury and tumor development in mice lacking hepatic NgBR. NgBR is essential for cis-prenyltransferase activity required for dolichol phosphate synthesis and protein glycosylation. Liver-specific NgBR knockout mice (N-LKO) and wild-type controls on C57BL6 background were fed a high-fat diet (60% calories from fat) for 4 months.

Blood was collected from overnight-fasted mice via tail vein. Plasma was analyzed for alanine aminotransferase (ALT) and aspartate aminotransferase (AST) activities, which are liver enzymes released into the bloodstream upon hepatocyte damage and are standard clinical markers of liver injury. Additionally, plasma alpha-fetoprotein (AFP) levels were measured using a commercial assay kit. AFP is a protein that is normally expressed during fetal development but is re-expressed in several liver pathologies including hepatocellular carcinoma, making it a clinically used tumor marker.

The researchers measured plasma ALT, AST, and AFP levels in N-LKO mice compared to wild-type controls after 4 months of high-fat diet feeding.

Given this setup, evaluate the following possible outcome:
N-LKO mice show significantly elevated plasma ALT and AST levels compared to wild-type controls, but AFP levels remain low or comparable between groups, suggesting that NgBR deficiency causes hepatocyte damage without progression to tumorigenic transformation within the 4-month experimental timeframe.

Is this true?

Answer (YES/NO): NO